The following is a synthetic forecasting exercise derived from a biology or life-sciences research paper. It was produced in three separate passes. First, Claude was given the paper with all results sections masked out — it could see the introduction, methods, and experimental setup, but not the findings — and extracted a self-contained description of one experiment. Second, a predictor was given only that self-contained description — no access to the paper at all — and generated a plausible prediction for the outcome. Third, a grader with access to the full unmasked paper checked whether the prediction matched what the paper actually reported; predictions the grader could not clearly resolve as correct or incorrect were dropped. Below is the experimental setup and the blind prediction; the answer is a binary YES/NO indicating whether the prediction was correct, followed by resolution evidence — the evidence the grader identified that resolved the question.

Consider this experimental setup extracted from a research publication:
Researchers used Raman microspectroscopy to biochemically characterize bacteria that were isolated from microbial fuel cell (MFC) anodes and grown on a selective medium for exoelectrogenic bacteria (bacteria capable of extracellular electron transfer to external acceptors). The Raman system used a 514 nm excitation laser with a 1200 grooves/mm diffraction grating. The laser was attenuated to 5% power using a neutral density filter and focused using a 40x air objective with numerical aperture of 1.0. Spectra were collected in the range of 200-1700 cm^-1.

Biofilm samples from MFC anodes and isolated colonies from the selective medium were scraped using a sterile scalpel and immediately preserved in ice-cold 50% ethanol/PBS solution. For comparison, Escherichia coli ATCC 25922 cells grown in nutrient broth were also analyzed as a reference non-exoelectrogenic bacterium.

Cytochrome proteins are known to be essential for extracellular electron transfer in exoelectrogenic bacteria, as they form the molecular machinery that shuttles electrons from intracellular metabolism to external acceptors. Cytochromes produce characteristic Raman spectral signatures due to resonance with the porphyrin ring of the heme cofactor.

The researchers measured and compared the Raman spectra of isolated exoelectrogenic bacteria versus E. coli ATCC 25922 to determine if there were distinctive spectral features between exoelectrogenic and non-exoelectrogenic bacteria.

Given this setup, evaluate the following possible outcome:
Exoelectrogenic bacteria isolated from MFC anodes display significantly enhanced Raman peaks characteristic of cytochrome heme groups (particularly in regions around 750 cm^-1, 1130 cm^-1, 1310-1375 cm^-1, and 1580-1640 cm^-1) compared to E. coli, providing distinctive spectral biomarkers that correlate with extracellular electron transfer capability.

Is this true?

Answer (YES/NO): YES